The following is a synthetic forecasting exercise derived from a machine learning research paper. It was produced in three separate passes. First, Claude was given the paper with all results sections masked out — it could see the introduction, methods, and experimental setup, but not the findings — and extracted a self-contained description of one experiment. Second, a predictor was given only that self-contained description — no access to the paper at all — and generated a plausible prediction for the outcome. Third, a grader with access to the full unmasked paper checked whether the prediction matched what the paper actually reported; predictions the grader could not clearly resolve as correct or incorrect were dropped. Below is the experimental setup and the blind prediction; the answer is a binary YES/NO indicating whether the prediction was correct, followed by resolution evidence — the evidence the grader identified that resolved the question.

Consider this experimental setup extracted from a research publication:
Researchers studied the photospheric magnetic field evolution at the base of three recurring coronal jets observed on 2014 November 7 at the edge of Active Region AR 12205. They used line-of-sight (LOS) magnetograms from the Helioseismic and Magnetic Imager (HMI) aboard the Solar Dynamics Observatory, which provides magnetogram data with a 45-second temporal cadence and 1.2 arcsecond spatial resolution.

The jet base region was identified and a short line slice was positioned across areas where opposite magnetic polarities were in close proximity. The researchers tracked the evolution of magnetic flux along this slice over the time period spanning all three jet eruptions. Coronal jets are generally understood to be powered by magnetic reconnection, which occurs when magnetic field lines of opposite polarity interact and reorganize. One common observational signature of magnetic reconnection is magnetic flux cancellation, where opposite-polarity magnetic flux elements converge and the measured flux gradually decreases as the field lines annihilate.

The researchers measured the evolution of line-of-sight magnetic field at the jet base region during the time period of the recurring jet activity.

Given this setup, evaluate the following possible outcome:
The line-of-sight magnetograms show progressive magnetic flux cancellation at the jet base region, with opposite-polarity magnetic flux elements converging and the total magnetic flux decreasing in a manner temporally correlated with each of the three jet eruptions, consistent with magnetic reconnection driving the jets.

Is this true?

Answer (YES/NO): YES